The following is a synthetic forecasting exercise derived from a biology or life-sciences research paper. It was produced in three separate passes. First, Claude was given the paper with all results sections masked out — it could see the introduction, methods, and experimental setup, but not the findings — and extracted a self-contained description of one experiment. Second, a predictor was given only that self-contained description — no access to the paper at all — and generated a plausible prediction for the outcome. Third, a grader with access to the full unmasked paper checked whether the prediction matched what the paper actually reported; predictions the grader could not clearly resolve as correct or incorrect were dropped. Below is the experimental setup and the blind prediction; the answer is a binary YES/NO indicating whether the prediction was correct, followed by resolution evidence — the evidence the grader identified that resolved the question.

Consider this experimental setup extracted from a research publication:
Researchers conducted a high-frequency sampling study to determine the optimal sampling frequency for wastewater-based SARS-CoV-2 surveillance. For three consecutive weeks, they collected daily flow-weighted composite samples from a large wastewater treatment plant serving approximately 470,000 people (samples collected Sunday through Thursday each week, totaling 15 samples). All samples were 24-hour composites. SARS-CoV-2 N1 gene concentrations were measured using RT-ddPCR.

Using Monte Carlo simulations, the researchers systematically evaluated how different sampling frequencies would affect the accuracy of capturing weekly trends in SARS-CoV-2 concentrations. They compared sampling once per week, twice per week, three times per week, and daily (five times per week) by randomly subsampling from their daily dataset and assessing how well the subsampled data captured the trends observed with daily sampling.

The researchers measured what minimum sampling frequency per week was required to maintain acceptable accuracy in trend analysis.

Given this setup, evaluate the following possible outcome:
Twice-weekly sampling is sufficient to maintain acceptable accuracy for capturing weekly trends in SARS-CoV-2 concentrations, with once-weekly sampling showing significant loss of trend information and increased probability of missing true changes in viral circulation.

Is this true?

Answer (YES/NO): YES